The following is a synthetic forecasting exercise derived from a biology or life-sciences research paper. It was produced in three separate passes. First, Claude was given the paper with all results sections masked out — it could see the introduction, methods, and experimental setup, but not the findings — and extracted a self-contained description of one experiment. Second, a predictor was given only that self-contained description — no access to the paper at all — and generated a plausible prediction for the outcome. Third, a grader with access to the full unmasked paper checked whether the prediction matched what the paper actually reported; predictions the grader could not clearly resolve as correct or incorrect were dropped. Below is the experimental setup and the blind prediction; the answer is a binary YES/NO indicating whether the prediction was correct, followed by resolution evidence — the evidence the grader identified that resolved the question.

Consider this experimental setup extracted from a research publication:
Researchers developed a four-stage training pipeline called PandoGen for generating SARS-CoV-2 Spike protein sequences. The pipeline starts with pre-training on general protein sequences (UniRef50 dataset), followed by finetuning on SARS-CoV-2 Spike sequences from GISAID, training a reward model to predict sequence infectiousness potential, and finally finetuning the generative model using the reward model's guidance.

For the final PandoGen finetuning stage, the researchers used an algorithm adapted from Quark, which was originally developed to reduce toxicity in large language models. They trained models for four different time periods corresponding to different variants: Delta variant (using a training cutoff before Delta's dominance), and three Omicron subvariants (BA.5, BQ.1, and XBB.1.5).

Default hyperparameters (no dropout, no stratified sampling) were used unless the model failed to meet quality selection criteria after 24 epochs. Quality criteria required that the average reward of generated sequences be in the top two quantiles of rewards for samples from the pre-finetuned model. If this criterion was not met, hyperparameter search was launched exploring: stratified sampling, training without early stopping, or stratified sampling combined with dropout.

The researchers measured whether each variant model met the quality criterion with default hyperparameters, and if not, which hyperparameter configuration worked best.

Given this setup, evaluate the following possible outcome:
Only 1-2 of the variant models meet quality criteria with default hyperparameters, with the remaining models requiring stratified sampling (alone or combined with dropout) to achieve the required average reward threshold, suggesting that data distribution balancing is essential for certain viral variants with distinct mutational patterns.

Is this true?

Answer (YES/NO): NO